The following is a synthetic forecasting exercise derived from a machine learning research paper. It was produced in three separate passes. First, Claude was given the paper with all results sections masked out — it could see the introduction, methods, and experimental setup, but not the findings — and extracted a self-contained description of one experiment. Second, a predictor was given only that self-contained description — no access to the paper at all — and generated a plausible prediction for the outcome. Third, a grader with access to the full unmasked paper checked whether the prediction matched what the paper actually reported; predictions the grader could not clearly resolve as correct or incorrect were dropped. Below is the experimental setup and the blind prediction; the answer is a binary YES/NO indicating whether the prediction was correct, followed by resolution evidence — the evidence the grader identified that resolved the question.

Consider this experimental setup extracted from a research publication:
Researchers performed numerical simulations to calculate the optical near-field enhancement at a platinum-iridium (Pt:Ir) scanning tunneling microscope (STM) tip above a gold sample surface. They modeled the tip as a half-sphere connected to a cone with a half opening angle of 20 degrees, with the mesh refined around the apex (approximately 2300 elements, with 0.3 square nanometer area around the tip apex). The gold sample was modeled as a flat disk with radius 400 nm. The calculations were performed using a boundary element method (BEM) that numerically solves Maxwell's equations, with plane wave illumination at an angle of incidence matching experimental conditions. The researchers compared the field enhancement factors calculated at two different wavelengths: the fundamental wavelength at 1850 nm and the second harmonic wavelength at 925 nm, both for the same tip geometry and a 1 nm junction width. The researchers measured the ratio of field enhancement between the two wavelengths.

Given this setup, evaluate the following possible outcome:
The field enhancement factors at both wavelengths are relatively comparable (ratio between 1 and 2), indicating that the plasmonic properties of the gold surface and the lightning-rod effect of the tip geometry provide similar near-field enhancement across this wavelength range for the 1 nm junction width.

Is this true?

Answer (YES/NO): NO